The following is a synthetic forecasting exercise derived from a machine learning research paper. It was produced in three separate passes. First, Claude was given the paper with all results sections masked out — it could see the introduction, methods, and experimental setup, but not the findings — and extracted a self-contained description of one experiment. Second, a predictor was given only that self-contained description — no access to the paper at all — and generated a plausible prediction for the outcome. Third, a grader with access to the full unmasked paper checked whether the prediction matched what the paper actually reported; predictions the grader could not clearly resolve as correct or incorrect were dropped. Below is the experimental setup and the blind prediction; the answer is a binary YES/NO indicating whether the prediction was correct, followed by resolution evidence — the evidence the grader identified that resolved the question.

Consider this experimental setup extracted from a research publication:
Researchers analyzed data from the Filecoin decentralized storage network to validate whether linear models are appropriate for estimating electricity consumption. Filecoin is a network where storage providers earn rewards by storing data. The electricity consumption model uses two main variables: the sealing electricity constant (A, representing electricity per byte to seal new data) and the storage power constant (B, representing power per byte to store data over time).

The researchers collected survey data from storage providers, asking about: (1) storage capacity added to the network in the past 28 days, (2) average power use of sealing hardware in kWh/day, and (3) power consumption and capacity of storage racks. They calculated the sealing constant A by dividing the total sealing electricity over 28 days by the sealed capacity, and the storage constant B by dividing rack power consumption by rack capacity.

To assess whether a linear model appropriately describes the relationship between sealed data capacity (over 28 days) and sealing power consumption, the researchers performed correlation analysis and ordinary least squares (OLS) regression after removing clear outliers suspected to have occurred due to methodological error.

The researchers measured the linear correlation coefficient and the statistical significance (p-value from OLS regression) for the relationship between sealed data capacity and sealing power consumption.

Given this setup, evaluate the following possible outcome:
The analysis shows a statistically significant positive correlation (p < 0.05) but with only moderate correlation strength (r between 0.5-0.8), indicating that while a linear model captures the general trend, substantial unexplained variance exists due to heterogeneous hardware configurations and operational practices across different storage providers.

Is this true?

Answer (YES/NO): YES